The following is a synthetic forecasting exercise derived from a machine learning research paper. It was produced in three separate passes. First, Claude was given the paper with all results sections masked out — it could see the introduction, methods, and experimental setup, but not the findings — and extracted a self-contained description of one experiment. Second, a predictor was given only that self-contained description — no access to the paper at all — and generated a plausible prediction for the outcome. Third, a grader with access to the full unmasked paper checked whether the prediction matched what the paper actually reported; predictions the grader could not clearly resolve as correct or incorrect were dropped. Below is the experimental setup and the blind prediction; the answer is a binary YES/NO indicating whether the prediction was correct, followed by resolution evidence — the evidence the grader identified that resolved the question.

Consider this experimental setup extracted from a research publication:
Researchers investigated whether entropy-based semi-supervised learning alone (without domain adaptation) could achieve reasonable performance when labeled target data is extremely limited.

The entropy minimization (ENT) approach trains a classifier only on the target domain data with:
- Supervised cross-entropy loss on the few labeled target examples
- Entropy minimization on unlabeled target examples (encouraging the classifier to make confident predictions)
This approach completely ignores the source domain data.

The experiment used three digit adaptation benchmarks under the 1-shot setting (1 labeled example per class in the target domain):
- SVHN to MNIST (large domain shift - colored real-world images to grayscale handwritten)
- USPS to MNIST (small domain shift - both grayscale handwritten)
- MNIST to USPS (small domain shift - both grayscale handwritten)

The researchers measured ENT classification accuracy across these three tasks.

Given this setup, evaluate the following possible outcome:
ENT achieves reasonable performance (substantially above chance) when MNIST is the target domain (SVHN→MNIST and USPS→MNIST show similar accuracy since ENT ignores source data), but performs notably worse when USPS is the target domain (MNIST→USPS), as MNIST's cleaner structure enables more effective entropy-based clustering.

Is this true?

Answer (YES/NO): NO